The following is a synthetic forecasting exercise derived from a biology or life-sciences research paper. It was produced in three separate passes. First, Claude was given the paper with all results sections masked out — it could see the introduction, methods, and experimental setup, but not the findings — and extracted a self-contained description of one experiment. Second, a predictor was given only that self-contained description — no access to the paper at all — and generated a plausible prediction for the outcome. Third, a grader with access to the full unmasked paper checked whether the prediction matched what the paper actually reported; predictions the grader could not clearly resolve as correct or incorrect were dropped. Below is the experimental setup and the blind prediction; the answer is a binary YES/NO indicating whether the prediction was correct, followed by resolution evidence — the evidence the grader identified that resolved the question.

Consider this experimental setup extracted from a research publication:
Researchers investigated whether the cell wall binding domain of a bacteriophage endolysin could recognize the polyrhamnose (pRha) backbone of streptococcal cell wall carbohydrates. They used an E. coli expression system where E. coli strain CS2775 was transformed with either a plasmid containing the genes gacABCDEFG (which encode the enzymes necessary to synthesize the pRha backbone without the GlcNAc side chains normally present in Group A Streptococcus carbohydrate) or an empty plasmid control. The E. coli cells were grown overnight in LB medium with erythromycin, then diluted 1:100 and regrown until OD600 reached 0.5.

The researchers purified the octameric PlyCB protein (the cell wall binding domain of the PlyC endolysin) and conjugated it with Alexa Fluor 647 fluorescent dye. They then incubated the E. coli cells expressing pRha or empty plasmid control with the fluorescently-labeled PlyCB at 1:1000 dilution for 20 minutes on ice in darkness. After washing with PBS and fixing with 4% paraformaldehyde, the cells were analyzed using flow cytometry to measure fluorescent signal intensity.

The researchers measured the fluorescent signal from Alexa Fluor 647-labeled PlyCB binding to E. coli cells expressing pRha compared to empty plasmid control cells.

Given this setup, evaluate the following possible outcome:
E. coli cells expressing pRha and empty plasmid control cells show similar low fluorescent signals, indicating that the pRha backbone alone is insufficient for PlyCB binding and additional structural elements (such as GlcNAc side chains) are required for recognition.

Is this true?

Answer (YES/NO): NO